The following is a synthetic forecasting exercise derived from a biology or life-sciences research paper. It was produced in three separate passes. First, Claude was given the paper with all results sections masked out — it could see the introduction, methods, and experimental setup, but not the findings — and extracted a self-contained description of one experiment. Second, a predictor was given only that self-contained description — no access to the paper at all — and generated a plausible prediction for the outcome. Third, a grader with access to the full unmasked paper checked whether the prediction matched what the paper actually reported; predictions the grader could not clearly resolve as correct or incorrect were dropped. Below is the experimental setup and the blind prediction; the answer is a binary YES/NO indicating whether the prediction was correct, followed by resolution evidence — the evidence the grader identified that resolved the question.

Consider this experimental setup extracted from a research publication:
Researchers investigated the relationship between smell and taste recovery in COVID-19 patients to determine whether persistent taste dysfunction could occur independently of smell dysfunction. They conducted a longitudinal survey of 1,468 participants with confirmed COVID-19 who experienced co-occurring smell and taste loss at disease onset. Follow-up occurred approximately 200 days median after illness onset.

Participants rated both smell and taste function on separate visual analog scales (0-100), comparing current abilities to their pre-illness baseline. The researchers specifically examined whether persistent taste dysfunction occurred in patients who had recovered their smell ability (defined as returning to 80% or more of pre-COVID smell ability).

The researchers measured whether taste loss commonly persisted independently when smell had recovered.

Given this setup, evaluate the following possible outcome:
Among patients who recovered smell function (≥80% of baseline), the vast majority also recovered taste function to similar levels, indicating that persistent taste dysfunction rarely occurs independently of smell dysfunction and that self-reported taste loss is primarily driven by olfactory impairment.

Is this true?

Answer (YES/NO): NO